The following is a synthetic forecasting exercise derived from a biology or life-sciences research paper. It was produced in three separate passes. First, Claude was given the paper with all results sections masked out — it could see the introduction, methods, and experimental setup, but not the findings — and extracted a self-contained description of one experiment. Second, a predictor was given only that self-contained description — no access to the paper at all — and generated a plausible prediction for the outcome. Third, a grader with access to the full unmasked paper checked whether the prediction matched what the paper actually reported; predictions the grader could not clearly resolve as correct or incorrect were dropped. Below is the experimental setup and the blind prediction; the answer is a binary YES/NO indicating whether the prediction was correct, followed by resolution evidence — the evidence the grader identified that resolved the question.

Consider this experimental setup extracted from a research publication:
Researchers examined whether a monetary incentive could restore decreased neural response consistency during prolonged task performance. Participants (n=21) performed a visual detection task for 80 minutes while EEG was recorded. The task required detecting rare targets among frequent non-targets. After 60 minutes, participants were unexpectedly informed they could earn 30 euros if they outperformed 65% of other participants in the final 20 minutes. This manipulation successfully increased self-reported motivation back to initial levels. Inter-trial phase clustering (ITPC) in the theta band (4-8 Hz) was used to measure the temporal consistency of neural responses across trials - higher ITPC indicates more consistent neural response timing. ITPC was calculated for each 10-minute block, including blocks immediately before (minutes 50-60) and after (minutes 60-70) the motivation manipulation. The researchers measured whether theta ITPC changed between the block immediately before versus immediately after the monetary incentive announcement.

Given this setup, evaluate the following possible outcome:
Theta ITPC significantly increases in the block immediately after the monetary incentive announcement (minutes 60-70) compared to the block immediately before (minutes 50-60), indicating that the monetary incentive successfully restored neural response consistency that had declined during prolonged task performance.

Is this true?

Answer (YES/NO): YES